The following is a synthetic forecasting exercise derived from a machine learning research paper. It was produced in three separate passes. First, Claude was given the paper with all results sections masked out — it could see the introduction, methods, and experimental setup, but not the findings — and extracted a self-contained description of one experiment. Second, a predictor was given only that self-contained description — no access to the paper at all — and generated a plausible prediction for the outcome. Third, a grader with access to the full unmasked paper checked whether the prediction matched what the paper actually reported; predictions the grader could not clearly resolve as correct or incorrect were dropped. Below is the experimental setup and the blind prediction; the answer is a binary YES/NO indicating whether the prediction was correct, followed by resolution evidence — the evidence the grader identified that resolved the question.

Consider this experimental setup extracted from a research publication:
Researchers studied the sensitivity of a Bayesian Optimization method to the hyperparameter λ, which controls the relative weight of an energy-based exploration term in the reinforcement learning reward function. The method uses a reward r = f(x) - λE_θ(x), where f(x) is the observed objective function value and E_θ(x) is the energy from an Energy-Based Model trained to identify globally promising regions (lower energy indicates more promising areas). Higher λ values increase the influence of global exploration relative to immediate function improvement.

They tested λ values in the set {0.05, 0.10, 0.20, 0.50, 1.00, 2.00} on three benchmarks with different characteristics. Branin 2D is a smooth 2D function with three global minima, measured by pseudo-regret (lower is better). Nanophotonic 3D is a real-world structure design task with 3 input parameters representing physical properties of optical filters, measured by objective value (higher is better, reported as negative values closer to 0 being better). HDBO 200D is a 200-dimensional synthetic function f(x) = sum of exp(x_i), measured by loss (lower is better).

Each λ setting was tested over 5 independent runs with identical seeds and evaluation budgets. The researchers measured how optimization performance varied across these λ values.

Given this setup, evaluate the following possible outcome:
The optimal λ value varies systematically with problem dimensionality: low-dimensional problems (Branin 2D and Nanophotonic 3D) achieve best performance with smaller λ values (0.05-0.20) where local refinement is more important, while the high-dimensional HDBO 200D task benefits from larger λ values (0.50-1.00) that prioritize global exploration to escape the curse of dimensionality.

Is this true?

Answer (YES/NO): NO